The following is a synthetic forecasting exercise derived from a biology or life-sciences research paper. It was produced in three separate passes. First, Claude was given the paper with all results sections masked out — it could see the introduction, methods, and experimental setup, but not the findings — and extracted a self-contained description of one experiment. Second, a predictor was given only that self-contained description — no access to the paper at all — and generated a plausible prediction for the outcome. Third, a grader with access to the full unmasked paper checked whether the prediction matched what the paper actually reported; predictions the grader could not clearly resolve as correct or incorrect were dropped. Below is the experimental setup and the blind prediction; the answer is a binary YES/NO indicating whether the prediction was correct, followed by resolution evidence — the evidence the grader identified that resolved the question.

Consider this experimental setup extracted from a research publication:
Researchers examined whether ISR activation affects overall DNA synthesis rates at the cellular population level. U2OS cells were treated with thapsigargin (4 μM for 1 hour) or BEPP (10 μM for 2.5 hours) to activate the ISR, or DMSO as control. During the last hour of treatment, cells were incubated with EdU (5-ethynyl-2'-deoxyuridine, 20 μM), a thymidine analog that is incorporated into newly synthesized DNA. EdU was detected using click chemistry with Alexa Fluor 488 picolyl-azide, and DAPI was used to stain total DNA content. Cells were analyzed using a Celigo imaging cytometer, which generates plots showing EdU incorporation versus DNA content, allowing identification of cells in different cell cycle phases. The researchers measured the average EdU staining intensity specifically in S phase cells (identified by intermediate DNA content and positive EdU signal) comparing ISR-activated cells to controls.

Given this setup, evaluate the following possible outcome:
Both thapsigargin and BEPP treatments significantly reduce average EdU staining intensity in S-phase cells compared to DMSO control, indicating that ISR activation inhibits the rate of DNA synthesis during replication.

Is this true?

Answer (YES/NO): YES